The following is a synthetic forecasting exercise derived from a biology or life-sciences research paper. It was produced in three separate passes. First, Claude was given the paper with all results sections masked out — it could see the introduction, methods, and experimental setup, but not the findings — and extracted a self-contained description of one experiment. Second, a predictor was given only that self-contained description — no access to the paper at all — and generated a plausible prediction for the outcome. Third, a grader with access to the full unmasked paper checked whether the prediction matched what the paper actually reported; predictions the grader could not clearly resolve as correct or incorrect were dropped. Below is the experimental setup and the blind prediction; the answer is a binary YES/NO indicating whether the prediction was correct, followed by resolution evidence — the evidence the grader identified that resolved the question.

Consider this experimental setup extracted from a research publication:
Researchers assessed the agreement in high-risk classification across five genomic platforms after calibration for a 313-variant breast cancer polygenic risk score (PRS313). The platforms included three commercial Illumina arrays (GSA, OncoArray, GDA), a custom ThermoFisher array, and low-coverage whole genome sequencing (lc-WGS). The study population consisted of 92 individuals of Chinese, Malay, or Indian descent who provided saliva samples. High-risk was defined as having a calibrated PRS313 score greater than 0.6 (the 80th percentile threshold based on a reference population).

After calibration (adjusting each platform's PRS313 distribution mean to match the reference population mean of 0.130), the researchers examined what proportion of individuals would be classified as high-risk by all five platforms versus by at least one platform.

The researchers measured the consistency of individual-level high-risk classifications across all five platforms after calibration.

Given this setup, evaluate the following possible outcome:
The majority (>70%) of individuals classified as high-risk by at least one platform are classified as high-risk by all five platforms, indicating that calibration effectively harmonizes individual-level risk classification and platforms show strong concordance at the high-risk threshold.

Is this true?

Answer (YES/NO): NO